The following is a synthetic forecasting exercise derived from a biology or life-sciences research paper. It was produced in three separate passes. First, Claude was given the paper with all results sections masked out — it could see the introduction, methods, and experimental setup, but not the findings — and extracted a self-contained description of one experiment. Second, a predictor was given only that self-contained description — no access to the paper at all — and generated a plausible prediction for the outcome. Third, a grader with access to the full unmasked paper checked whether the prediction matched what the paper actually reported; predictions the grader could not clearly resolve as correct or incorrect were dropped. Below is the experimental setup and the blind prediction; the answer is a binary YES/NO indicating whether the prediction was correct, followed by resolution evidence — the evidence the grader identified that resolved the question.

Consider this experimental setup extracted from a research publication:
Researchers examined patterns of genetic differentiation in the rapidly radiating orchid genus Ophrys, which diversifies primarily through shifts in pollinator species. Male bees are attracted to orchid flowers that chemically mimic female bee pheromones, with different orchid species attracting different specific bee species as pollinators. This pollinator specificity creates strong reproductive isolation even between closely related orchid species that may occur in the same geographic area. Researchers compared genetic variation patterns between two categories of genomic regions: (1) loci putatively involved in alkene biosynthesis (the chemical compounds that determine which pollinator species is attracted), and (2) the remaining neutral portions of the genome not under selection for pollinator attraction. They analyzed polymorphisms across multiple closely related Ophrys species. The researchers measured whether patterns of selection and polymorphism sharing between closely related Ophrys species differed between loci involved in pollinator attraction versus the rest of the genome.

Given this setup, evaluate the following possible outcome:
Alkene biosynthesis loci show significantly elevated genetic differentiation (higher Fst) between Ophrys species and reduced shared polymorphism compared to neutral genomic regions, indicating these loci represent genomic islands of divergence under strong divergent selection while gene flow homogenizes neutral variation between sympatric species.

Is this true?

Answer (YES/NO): YES